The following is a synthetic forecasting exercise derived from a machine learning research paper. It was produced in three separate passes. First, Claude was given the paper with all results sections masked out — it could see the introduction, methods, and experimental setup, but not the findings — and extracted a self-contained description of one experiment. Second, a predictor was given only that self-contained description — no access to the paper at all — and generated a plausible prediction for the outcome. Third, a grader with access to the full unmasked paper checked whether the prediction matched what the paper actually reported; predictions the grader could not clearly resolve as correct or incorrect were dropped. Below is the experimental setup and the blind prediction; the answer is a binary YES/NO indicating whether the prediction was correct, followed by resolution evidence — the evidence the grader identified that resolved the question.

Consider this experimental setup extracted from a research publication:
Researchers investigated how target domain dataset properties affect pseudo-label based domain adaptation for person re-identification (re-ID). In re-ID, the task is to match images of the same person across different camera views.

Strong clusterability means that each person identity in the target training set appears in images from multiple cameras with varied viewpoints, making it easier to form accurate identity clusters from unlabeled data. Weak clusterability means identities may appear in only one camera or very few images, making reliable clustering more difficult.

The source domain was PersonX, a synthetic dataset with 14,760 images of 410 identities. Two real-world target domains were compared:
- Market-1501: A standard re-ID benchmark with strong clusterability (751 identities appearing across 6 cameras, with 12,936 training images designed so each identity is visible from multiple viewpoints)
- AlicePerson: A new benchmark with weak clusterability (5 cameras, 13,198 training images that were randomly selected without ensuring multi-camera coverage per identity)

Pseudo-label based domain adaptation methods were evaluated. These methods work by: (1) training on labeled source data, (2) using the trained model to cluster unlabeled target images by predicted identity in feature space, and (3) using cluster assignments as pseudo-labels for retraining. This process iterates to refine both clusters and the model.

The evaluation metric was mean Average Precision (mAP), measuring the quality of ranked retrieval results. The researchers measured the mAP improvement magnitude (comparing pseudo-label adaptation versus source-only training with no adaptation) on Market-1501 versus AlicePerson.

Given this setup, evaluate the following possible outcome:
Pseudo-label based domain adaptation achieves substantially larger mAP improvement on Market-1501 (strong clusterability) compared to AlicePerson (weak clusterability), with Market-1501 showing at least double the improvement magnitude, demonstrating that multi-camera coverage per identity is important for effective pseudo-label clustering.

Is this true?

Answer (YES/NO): YES